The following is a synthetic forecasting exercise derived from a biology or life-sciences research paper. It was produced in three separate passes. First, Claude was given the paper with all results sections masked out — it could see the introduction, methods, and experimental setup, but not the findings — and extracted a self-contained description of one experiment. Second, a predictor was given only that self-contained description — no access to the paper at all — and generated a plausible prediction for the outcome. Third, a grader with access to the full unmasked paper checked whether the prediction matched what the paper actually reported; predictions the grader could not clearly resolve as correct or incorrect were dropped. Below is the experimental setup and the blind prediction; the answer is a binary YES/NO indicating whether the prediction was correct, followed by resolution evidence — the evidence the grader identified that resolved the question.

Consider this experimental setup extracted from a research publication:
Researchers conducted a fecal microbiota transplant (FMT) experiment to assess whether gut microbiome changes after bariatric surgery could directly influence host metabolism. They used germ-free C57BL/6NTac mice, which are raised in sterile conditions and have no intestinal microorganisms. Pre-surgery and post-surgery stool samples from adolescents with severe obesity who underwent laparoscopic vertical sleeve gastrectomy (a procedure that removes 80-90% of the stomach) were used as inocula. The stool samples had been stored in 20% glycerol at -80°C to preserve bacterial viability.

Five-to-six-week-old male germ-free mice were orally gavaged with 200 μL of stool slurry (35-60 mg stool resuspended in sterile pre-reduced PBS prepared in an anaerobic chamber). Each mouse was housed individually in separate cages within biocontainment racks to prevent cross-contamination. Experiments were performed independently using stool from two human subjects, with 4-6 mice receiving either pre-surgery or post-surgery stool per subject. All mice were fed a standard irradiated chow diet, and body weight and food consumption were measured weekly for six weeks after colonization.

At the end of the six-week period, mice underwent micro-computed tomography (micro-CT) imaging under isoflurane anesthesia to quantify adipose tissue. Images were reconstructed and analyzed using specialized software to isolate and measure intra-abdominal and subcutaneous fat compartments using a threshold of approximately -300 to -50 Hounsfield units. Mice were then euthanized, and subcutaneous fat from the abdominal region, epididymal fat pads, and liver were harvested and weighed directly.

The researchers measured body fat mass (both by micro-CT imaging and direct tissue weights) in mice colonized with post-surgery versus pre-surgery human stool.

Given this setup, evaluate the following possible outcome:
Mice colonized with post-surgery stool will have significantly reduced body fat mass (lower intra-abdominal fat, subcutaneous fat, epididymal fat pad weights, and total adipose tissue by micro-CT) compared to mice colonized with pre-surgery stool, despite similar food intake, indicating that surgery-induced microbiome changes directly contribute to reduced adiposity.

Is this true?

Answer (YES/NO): NO